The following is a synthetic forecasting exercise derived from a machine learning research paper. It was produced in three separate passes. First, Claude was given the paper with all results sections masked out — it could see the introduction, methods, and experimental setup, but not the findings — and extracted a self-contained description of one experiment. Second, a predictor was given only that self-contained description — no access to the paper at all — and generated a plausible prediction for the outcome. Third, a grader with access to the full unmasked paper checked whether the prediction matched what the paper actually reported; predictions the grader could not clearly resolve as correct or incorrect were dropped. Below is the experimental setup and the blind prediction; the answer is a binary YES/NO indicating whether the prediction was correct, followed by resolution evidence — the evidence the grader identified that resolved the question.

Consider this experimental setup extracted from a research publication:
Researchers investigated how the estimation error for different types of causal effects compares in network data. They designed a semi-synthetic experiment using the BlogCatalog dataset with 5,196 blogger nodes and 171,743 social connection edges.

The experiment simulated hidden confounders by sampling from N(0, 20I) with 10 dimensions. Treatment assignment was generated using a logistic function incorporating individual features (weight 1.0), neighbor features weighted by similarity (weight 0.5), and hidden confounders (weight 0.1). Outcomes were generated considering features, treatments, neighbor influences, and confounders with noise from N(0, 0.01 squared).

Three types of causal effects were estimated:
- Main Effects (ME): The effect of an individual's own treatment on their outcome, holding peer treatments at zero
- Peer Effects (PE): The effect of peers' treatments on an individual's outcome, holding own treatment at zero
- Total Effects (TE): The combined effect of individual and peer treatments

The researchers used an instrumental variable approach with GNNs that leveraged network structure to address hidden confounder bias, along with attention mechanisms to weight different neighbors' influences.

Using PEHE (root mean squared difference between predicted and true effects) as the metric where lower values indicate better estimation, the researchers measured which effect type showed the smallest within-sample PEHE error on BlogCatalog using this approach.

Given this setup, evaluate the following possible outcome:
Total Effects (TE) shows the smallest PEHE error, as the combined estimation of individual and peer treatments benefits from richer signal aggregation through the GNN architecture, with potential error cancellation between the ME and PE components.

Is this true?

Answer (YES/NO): YES